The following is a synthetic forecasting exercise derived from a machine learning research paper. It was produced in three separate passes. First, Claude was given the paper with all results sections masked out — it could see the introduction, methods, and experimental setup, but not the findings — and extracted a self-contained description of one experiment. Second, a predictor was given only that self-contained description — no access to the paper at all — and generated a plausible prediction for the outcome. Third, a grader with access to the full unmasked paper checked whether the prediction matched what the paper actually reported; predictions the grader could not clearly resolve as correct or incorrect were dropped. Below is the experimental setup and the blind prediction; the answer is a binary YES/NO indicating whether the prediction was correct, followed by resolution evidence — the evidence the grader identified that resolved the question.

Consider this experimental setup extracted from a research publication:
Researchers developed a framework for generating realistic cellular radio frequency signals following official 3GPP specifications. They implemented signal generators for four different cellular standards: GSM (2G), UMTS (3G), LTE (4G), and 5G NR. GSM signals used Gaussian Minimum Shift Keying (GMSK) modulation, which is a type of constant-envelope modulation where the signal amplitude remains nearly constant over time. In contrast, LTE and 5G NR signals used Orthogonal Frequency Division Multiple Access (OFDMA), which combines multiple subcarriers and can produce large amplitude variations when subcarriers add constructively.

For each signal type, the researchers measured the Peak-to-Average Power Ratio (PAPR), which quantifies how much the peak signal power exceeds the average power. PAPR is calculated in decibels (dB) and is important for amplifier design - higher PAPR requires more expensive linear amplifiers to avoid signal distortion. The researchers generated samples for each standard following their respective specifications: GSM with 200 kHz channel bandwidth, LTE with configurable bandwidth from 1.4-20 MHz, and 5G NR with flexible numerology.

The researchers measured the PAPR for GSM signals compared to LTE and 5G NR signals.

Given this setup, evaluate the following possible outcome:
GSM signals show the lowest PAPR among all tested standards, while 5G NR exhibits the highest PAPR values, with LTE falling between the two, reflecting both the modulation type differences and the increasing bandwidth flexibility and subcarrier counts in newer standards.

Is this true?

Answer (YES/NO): YES